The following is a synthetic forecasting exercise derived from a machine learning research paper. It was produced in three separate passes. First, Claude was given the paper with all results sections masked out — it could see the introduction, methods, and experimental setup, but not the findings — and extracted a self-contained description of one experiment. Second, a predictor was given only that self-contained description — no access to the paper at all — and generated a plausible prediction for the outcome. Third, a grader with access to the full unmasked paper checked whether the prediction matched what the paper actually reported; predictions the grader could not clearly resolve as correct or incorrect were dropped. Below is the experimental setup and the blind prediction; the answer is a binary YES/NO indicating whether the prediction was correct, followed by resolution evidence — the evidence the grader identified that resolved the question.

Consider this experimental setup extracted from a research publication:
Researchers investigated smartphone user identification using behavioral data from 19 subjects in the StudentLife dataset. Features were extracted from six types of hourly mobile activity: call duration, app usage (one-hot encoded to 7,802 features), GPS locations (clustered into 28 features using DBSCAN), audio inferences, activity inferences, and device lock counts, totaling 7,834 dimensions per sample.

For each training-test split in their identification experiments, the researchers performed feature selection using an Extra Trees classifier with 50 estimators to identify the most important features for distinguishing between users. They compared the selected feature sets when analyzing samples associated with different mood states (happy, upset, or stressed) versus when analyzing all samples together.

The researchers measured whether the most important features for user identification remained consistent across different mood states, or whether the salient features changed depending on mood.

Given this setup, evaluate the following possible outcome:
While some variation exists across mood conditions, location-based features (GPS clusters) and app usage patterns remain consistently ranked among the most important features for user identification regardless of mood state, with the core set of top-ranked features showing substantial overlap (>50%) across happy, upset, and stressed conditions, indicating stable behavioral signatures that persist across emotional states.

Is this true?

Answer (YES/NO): NO